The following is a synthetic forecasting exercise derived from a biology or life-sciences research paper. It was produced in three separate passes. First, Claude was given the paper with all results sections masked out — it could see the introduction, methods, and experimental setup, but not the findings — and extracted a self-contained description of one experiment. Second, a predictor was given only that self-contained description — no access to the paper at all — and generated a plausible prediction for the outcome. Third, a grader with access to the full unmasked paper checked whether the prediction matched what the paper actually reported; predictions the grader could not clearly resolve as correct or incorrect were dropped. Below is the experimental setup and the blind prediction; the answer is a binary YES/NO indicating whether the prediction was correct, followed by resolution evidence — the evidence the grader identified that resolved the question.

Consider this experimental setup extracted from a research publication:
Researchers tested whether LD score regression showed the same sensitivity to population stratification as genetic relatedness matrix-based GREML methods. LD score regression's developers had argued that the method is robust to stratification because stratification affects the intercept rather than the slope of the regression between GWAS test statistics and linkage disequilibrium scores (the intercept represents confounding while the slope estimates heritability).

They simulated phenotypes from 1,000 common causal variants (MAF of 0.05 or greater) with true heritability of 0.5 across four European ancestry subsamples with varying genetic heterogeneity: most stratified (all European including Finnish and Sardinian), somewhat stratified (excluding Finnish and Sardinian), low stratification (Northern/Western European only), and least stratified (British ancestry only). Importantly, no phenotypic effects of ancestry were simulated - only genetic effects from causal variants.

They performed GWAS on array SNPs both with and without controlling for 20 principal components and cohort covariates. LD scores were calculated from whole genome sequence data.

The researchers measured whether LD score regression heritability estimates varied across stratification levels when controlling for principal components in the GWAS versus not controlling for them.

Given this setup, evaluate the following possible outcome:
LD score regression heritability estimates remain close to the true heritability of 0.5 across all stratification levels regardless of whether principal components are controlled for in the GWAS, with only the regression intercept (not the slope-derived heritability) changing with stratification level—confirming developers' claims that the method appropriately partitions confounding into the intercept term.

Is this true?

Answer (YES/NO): NO